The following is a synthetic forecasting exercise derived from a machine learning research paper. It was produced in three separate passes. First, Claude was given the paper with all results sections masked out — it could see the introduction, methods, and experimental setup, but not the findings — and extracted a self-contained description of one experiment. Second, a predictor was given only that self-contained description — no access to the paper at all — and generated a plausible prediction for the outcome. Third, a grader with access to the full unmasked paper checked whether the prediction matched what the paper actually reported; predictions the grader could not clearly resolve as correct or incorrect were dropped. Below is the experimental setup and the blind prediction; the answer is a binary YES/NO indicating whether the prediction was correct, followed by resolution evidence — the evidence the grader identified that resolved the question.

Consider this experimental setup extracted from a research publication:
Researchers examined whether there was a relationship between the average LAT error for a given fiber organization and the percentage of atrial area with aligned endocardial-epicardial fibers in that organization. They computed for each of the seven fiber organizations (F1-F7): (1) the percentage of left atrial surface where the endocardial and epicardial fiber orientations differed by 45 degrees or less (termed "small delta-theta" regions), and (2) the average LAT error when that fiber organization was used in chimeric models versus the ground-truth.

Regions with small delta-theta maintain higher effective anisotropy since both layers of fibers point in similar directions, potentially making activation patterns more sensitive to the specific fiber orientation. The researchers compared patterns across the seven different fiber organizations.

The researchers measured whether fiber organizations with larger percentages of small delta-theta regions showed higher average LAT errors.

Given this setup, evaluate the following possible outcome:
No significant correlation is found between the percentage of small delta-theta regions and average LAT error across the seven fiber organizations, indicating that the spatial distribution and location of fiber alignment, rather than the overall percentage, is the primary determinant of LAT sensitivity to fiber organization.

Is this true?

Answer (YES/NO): NO